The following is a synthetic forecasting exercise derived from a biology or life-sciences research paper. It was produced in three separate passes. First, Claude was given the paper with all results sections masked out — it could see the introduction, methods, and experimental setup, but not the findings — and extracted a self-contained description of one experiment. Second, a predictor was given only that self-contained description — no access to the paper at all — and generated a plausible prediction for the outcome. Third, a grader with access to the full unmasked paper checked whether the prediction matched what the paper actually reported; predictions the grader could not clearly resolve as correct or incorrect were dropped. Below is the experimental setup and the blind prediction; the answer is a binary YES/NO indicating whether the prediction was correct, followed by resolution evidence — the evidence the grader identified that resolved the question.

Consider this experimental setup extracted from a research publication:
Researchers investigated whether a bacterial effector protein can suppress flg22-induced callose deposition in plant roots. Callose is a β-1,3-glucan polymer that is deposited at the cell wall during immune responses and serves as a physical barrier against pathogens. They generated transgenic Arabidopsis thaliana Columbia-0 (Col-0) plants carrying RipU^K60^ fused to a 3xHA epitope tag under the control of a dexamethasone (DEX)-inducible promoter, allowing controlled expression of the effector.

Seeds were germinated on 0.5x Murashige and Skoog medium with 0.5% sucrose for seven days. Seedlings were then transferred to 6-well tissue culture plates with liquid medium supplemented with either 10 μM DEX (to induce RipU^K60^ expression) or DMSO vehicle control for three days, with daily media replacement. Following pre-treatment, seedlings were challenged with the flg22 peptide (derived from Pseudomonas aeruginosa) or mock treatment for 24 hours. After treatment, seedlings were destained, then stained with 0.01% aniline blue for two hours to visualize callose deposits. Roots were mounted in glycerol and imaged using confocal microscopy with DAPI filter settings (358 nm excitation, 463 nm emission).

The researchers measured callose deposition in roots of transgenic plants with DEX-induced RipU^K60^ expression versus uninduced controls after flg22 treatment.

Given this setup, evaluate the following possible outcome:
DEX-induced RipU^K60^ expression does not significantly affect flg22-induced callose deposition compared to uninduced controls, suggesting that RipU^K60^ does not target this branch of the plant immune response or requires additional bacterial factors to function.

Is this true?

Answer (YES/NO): NO